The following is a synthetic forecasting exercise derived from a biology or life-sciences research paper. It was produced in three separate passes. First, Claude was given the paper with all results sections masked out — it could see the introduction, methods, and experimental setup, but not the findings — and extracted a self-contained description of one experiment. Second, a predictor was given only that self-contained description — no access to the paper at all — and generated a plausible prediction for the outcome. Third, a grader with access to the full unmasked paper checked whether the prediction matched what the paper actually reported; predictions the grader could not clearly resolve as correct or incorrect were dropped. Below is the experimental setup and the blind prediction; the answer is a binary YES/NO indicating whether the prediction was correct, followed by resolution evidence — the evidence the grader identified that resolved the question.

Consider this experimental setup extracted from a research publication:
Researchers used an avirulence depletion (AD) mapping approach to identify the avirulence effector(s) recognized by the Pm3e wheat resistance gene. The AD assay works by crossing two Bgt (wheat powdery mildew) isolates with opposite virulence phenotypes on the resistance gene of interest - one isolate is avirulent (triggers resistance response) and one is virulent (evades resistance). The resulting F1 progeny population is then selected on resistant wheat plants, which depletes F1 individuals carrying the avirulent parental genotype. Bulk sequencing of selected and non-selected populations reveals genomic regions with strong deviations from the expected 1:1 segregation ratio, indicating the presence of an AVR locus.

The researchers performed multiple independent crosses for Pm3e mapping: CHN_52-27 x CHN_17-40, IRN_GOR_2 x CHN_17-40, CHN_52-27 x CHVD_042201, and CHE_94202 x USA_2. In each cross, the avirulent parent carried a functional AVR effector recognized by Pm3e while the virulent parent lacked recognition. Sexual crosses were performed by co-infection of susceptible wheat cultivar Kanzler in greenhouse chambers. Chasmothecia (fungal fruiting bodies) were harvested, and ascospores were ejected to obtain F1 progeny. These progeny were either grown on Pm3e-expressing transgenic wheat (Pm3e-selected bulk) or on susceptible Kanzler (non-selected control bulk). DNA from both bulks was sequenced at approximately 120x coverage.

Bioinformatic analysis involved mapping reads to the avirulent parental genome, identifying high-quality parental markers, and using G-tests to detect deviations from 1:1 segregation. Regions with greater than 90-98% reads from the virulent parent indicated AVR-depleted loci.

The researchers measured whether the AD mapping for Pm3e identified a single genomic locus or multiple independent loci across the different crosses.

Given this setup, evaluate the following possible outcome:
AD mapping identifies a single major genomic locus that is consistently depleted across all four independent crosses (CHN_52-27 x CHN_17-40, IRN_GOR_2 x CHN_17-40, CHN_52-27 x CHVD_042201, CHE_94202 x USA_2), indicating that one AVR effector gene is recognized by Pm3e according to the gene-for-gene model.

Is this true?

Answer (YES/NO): NO